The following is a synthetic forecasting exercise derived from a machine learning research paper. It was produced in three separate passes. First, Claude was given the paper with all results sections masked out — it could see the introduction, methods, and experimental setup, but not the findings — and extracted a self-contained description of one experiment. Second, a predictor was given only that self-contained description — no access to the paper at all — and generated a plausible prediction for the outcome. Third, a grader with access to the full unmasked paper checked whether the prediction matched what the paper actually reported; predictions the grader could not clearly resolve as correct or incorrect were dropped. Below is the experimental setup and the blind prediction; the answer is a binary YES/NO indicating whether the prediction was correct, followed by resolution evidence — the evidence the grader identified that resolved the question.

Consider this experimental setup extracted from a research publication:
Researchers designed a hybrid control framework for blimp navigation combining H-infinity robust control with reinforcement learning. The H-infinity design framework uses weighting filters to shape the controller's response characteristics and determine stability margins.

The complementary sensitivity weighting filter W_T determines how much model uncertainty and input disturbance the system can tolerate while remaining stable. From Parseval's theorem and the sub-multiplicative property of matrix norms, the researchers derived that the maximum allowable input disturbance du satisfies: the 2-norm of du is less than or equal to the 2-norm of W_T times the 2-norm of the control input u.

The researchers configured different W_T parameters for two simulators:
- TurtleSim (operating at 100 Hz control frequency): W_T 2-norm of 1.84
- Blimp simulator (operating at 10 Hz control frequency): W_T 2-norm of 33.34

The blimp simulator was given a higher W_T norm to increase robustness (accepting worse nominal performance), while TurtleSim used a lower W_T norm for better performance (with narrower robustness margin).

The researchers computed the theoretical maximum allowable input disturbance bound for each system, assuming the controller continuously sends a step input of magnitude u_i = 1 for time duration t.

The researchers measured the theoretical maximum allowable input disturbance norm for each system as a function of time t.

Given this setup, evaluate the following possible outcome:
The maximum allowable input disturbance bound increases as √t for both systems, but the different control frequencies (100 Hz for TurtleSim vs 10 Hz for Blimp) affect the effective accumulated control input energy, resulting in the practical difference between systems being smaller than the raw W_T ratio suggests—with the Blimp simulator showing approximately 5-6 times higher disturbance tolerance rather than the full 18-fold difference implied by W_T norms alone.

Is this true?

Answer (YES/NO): NO